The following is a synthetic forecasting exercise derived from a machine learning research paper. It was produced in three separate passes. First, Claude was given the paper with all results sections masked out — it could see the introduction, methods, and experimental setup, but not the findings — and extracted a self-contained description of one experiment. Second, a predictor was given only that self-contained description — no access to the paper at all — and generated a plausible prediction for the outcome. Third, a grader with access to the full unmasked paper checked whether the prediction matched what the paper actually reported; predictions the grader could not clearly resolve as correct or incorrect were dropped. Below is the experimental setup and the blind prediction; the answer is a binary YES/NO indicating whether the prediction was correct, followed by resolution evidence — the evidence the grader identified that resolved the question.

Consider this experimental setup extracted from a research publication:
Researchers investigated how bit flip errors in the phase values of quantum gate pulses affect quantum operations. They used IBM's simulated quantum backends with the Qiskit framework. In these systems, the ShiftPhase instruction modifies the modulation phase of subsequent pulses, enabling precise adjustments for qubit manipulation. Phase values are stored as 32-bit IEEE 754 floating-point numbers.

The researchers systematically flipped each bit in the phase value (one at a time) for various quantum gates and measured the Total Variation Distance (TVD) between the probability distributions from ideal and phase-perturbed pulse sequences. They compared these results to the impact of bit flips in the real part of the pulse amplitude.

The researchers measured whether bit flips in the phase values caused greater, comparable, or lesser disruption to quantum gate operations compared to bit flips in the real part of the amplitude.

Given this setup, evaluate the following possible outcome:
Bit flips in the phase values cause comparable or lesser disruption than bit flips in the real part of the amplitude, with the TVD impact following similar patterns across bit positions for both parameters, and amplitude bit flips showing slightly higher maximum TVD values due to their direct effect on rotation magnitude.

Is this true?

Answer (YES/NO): NO